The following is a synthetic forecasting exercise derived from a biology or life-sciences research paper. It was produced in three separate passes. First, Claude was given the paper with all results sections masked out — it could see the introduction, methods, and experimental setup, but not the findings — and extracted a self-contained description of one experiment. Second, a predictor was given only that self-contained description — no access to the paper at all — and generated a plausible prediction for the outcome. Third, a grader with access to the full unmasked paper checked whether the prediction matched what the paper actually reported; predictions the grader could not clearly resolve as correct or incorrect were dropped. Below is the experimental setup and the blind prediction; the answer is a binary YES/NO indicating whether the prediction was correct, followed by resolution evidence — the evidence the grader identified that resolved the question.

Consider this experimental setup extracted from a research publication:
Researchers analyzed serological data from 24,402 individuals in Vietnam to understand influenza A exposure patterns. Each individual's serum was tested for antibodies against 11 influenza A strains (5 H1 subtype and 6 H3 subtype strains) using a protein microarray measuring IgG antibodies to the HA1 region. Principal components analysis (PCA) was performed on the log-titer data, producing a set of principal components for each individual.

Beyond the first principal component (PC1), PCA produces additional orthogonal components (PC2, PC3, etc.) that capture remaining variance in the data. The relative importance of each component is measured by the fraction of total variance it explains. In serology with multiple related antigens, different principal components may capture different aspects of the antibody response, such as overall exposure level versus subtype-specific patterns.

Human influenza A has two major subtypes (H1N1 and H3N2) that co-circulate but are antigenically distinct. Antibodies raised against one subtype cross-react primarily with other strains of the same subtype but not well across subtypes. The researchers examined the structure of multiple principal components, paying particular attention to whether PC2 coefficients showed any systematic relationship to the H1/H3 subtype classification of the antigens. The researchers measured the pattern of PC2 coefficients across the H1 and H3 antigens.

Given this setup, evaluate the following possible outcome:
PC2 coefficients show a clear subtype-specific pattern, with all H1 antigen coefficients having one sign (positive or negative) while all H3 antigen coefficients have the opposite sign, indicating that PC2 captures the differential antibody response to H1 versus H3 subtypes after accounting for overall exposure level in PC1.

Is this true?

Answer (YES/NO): YES